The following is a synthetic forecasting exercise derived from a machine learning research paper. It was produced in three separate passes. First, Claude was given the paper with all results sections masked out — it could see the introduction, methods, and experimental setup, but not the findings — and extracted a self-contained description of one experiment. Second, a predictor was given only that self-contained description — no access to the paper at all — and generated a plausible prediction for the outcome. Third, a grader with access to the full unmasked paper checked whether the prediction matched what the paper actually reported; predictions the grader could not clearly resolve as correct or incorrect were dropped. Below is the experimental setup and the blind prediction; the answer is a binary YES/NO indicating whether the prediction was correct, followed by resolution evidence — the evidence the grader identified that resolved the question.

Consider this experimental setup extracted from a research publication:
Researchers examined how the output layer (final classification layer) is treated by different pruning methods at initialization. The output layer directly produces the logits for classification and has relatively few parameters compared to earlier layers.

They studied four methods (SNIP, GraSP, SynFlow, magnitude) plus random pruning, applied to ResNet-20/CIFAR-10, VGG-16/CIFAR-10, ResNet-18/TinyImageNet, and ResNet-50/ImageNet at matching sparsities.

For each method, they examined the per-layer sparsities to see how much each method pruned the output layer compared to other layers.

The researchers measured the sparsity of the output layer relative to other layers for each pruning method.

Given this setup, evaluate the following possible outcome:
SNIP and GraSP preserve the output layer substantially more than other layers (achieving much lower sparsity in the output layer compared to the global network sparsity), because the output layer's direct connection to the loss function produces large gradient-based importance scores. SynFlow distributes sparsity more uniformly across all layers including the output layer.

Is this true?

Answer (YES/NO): NO